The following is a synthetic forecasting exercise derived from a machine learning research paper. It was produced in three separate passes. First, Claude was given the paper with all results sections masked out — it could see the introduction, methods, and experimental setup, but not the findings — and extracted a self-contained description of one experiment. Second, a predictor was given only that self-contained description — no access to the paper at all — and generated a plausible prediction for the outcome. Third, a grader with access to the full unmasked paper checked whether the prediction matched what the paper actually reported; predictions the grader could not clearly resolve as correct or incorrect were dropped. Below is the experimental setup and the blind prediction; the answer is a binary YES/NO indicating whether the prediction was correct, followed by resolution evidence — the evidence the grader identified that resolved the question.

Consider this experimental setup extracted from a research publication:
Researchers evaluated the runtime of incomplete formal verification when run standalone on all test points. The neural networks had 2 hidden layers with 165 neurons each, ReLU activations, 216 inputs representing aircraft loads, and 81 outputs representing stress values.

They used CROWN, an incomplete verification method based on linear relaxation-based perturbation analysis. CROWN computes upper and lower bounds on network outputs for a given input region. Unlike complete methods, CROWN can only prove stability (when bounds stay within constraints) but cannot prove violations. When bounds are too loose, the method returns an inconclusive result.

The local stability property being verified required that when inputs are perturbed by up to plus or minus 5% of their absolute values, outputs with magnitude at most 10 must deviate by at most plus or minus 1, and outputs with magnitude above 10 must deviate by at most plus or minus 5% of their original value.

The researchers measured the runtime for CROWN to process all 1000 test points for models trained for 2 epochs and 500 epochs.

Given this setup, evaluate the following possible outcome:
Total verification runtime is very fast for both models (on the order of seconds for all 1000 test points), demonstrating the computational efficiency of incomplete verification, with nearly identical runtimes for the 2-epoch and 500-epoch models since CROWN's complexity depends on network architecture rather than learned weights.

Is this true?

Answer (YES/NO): NO